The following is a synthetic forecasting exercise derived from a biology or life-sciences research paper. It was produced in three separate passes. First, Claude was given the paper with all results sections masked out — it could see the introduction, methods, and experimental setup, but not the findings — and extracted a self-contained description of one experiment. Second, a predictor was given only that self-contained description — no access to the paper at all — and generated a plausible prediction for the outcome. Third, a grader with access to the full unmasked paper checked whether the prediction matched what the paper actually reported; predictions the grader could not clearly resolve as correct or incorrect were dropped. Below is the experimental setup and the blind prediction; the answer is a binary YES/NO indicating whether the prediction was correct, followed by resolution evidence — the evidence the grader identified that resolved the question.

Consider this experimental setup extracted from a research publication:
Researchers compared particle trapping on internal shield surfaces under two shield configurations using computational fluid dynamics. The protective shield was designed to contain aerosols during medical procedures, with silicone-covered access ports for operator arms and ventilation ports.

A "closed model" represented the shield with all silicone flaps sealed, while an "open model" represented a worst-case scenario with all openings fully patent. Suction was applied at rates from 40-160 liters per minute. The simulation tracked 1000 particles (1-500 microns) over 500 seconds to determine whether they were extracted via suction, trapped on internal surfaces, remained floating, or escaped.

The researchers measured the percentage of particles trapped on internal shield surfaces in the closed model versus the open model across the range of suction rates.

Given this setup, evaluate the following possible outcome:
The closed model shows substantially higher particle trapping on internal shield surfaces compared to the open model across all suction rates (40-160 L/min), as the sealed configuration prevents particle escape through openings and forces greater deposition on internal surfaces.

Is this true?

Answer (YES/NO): NO